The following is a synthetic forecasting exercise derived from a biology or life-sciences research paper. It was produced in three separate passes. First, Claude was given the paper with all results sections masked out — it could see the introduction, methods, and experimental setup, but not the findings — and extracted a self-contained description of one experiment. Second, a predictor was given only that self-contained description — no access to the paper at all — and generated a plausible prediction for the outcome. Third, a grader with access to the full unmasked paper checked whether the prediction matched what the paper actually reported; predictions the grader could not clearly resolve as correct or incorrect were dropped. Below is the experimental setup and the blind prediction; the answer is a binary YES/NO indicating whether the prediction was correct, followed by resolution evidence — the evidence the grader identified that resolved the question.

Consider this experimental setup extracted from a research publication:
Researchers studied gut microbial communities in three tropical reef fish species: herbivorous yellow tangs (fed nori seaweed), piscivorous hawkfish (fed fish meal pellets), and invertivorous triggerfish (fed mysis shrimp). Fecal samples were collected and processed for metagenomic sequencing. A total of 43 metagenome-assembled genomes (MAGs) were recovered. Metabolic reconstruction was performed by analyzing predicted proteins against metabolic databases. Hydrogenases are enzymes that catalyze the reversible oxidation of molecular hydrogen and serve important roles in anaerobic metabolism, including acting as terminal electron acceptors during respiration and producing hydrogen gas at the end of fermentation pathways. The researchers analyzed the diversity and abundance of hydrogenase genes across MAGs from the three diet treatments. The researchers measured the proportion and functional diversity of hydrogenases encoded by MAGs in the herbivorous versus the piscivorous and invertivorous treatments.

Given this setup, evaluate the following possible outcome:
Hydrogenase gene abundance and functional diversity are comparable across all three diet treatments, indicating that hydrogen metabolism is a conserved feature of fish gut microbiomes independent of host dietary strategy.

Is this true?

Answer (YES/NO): NO